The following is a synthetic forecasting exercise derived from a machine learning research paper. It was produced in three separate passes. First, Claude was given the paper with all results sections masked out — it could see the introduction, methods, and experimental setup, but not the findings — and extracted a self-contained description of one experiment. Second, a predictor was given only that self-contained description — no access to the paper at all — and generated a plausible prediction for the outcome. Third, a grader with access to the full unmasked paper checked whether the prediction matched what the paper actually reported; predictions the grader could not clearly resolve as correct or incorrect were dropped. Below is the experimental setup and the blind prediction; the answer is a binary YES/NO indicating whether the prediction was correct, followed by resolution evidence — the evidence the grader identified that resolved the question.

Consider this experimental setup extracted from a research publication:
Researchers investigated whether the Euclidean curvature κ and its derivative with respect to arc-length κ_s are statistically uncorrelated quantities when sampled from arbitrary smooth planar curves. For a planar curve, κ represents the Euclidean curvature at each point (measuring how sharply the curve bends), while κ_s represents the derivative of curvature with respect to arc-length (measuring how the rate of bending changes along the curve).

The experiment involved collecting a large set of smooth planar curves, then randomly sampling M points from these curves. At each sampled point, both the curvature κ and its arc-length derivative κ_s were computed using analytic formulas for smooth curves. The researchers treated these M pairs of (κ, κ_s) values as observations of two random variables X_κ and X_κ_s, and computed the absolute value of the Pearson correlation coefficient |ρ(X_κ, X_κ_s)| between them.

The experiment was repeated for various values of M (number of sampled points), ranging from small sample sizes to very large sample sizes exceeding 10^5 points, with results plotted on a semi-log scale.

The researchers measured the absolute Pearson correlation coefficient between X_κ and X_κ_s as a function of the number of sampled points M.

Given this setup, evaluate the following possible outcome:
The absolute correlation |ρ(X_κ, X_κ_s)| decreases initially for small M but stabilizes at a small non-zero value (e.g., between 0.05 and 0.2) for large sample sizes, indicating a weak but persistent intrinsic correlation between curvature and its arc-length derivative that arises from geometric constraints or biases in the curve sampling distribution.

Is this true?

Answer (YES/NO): NO